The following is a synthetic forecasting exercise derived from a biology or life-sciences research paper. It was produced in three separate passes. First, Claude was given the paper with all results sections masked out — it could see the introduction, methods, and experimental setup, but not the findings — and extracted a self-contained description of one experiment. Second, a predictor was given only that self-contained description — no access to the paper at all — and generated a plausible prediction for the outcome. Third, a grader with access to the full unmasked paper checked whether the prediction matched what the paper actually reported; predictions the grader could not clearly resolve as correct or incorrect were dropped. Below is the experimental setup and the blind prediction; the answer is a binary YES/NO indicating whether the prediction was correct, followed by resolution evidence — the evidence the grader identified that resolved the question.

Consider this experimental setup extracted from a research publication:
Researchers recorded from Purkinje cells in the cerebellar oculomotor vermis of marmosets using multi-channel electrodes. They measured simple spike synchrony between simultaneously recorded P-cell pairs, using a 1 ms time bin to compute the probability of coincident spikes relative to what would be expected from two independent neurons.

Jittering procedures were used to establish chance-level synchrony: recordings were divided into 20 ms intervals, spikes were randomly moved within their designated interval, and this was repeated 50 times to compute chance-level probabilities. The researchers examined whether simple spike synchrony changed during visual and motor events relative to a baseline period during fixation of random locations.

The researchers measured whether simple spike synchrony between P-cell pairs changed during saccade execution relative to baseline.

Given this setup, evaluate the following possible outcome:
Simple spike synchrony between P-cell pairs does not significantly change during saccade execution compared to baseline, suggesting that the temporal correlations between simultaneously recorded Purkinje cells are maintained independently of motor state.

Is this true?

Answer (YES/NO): NO